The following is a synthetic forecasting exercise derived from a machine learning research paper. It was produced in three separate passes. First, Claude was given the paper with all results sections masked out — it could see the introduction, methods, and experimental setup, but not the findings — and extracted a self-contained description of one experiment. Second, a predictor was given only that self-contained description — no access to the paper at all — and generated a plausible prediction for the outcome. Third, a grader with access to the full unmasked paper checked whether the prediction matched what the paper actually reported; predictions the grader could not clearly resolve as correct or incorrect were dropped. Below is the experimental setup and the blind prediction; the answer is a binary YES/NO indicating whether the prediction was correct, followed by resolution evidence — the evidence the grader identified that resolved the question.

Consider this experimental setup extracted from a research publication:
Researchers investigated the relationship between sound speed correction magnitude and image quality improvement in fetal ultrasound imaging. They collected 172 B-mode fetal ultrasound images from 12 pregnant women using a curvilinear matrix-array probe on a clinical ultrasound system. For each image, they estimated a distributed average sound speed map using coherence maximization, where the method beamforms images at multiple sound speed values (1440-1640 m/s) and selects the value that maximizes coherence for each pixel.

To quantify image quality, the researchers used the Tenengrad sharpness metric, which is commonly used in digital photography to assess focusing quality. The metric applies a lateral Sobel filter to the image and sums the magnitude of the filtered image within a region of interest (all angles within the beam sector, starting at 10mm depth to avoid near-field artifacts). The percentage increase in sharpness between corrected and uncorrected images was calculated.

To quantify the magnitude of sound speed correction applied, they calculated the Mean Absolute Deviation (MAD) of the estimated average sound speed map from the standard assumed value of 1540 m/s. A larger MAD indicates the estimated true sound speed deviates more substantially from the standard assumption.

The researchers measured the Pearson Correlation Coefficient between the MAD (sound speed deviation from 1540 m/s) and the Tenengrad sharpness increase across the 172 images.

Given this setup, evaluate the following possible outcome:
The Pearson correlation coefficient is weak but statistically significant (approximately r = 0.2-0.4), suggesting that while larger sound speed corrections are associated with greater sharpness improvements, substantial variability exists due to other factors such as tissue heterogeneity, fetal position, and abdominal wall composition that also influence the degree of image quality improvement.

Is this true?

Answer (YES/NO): NO